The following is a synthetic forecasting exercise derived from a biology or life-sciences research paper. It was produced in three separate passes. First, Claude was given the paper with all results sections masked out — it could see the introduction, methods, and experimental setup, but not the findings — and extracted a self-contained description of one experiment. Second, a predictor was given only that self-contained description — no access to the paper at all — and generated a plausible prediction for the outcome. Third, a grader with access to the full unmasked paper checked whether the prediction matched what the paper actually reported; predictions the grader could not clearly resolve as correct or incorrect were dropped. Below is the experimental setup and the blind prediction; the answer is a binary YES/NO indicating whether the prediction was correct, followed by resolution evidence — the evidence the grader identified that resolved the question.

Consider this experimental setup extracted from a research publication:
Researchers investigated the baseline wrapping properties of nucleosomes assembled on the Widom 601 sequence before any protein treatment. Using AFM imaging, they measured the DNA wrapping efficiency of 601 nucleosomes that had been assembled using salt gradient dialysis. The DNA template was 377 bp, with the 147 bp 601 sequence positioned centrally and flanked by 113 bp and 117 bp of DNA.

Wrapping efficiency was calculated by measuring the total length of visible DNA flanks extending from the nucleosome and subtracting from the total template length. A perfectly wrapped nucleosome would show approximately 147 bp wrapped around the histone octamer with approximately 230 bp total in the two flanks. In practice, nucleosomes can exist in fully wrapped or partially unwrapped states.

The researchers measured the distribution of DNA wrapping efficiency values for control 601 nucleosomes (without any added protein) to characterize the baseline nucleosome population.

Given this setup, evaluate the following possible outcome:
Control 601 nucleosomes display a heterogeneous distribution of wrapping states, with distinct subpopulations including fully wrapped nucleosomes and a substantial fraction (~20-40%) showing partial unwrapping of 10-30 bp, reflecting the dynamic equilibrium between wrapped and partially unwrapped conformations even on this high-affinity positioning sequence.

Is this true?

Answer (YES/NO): NO